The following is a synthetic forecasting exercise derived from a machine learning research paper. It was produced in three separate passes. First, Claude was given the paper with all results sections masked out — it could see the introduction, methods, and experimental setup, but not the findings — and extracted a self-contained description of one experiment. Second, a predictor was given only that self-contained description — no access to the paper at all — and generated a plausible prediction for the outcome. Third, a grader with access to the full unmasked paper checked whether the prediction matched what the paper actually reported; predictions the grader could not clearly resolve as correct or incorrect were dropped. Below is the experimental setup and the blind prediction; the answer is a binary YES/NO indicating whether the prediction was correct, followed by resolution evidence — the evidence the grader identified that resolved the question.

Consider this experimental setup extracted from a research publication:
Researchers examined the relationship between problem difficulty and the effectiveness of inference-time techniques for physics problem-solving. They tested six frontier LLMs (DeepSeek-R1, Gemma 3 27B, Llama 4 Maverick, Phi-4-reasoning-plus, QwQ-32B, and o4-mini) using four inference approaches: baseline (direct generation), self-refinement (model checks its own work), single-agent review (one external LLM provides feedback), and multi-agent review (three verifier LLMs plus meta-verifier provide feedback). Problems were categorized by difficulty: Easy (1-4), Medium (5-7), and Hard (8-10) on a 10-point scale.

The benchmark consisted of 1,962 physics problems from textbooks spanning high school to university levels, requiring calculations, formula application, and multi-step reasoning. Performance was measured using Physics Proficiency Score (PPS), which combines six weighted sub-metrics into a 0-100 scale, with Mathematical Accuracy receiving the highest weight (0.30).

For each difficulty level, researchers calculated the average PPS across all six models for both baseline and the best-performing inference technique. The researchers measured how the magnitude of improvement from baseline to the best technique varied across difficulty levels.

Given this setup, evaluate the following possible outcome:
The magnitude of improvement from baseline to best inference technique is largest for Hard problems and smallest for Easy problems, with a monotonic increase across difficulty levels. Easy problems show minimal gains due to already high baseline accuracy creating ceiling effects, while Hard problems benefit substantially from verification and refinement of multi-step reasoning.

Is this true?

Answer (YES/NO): NO